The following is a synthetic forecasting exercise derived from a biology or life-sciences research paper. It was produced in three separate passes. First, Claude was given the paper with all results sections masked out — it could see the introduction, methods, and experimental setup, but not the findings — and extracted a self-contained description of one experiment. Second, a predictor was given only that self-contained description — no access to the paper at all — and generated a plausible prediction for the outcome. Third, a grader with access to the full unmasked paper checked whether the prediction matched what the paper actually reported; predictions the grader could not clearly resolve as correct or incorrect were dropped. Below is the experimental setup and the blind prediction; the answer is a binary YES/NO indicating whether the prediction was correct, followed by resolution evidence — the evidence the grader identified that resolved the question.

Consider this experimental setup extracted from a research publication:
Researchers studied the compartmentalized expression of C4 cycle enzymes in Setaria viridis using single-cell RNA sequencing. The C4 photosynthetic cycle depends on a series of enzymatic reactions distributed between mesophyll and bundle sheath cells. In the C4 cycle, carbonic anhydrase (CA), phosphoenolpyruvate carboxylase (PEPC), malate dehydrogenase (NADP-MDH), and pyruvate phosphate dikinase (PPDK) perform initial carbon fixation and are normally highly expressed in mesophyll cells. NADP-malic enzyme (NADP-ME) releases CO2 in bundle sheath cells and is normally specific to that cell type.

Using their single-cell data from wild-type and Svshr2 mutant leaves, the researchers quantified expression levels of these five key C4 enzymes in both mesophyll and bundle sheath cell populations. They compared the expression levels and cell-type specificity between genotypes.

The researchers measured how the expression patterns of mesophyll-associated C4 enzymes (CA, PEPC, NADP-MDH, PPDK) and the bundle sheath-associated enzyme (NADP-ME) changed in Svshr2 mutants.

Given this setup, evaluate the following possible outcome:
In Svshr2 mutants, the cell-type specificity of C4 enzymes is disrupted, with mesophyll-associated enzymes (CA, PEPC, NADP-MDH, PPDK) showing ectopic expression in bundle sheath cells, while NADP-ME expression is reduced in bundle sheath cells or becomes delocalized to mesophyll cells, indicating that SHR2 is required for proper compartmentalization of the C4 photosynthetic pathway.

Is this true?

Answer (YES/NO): NO